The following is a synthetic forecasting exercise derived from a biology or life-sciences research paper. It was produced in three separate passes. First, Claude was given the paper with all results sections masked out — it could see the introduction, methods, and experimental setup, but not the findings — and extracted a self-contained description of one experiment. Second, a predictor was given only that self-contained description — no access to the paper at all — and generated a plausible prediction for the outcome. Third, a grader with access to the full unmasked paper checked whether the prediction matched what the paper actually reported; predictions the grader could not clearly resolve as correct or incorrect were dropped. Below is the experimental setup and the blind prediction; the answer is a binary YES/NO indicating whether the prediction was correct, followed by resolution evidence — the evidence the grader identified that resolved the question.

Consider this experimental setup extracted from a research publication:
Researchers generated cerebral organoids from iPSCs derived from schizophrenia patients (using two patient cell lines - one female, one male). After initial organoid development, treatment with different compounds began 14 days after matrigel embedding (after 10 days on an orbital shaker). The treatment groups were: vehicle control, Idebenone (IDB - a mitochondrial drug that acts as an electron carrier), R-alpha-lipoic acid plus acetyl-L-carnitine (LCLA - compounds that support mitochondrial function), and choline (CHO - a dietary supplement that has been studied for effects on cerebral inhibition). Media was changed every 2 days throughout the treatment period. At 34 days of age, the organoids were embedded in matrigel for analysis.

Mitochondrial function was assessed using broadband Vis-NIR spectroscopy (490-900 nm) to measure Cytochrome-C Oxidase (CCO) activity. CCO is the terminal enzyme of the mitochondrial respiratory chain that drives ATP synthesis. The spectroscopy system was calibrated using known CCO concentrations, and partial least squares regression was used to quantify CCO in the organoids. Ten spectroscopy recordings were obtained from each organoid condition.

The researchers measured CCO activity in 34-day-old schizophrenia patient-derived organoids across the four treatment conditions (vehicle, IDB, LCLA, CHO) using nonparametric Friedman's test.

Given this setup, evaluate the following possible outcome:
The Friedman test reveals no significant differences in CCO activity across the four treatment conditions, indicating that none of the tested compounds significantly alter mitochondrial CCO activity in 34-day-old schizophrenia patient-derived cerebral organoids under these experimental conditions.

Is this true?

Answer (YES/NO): NO